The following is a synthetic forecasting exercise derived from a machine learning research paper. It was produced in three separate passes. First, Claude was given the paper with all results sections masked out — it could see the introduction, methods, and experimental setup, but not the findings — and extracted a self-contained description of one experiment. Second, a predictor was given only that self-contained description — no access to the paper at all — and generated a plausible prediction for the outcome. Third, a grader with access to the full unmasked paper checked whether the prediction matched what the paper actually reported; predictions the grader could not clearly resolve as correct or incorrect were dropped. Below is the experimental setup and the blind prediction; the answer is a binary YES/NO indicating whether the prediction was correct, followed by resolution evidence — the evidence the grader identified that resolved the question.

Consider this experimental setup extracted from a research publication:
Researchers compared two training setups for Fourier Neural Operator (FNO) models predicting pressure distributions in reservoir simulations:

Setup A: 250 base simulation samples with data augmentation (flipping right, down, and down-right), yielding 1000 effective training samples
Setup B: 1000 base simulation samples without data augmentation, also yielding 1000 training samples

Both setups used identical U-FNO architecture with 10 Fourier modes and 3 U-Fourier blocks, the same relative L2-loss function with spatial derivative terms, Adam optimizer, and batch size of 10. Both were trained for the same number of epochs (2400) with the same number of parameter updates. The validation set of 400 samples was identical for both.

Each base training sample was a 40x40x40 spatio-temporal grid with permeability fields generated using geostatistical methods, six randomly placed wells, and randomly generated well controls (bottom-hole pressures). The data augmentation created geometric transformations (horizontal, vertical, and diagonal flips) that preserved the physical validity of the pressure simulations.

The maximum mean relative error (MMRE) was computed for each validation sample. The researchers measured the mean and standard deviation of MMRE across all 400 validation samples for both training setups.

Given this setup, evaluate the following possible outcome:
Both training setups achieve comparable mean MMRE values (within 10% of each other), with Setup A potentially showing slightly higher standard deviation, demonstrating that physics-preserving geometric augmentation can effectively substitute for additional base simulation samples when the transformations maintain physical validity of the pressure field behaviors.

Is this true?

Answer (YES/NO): YES